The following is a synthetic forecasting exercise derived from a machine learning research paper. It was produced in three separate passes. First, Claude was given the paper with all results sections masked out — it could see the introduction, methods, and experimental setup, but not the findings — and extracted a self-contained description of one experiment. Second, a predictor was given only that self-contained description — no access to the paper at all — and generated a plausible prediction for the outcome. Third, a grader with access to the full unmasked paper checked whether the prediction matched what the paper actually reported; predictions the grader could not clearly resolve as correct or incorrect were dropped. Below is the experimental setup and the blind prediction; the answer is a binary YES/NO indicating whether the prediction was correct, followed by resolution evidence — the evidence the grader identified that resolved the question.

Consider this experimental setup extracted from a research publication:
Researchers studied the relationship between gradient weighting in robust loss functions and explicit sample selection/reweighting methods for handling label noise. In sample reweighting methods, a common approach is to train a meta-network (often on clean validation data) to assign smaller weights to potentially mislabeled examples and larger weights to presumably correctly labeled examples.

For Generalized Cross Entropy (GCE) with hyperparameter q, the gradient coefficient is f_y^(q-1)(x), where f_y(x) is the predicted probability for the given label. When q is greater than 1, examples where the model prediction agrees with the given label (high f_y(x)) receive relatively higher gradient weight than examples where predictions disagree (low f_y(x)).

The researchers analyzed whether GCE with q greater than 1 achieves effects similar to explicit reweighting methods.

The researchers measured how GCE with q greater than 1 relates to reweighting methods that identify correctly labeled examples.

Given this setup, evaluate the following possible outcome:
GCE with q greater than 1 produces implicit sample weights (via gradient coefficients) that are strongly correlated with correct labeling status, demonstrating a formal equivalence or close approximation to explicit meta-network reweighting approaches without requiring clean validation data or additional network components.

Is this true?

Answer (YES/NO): NO